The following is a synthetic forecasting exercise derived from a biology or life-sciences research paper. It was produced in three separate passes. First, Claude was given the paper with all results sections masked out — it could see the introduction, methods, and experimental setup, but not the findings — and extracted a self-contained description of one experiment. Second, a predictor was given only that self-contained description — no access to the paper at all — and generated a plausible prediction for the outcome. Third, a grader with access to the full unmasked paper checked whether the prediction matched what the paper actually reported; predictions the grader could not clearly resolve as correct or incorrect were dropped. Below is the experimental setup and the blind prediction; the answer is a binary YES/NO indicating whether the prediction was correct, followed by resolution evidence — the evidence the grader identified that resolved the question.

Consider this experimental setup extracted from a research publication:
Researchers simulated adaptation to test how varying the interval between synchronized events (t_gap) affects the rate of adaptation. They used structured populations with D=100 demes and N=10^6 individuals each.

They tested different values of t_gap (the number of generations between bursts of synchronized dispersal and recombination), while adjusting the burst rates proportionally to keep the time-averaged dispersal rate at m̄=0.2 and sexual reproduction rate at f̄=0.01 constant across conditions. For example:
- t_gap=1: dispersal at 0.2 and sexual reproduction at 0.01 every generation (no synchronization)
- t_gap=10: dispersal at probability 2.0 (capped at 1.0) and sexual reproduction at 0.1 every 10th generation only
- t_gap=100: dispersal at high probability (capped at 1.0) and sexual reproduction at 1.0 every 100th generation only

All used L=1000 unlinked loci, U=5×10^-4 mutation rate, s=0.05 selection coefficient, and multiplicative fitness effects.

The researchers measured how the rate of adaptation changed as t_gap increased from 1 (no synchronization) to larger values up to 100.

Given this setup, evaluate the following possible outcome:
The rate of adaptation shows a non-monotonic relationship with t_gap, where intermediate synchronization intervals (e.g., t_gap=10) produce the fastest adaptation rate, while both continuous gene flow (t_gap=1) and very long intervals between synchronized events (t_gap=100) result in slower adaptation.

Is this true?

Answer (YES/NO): NO